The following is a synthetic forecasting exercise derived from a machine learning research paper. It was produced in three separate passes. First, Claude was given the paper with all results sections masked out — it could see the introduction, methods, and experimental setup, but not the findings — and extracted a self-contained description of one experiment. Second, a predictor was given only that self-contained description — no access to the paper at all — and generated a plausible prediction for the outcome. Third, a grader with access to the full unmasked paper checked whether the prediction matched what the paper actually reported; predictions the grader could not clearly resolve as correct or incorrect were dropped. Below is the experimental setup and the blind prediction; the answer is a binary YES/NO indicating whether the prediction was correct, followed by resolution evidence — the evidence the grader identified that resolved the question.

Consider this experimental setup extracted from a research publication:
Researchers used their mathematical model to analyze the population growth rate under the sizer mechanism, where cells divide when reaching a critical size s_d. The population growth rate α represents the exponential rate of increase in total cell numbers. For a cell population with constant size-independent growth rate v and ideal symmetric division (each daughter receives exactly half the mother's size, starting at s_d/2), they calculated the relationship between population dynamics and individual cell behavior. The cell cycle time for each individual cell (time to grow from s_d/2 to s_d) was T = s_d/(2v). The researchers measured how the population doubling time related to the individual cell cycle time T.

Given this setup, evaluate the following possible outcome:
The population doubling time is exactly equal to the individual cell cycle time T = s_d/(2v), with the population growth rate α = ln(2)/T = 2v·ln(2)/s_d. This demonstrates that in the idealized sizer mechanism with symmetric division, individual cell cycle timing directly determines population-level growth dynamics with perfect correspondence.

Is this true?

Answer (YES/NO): YES